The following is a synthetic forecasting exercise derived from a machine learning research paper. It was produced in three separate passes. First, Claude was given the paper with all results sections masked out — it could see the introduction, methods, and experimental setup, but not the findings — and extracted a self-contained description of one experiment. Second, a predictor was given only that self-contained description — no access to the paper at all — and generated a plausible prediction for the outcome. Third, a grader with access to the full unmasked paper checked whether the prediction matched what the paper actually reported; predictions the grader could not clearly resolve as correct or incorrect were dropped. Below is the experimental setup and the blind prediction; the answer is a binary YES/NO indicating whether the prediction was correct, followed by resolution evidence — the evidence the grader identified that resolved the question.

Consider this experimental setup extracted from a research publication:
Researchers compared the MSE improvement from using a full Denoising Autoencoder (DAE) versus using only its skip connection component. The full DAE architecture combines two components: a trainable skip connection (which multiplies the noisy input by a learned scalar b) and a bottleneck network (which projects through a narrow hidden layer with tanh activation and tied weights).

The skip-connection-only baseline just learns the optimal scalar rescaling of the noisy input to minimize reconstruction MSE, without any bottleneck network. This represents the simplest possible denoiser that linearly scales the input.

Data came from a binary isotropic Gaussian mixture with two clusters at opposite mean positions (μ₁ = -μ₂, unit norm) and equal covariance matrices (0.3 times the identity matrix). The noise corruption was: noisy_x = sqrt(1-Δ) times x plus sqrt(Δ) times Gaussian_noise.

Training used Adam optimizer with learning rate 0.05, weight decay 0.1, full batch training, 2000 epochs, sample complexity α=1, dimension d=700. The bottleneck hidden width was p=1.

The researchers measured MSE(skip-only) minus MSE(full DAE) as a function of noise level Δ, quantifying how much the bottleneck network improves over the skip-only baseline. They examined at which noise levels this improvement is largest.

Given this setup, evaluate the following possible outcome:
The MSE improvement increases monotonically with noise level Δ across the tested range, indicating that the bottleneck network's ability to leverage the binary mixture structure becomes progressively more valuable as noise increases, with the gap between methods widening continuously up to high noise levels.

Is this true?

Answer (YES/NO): NO